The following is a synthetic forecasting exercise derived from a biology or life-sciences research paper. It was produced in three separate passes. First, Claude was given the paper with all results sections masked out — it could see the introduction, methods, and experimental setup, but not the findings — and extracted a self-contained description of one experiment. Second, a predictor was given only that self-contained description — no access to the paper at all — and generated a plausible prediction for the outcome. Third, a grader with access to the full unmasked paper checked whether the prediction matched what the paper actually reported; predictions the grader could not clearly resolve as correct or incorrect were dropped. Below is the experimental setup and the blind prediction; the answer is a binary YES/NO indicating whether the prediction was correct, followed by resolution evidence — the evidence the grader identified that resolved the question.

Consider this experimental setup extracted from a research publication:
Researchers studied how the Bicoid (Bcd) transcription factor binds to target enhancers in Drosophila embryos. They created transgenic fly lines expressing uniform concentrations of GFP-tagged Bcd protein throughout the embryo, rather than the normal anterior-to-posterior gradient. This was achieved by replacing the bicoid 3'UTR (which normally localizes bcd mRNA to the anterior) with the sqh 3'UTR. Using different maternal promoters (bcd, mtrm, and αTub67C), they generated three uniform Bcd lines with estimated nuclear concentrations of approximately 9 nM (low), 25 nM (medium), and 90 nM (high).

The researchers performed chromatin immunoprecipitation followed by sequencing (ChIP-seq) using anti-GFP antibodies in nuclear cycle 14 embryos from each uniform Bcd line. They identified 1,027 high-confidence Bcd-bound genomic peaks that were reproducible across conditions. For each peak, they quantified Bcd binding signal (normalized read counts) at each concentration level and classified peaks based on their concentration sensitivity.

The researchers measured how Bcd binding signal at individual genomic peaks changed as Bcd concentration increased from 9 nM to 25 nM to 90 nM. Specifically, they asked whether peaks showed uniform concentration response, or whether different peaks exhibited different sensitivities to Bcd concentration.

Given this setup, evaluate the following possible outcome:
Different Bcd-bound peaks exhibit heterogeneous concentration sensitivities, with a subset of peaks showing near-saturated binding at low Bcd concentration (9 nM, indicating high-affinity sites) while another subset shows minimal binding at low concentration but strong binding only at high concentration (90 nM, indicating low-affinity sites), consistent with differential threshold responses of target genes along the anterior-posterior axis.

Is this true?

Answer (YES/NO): NO